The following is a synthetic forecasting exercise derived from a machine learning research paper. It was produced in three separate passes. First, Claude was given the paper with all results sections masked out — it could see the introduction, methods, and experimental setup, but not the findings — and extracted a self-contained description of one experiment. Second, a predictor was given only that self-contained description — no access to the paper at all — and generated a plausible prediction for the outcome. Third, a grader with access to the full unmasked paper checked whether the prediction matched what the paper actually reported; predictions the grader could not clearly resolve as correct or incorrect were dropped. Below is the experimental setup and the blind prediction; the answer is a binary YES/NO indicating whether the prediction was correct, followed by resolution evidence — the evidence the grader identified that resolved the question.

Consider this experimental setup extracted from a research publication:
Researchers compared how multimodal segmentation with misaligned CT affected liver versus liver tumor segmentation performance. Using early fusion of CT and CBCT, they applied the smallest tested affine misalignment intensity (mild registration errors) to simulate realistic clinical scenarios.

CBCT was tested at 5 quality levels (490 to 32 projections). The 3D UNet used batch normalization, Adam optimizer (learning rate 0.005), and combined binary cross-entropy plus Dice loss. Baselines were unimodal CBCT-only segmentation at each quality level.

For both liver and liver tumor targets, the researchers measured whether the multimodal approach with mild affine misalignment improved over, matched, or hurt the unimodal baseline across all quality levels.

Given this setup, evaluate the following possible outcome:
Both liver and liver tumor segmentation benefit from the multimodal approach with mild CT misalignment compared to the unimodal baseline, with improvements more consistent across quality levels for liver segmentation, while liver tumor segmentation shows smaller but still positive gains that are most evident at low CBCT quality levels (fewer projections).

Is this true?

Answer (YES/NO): YES